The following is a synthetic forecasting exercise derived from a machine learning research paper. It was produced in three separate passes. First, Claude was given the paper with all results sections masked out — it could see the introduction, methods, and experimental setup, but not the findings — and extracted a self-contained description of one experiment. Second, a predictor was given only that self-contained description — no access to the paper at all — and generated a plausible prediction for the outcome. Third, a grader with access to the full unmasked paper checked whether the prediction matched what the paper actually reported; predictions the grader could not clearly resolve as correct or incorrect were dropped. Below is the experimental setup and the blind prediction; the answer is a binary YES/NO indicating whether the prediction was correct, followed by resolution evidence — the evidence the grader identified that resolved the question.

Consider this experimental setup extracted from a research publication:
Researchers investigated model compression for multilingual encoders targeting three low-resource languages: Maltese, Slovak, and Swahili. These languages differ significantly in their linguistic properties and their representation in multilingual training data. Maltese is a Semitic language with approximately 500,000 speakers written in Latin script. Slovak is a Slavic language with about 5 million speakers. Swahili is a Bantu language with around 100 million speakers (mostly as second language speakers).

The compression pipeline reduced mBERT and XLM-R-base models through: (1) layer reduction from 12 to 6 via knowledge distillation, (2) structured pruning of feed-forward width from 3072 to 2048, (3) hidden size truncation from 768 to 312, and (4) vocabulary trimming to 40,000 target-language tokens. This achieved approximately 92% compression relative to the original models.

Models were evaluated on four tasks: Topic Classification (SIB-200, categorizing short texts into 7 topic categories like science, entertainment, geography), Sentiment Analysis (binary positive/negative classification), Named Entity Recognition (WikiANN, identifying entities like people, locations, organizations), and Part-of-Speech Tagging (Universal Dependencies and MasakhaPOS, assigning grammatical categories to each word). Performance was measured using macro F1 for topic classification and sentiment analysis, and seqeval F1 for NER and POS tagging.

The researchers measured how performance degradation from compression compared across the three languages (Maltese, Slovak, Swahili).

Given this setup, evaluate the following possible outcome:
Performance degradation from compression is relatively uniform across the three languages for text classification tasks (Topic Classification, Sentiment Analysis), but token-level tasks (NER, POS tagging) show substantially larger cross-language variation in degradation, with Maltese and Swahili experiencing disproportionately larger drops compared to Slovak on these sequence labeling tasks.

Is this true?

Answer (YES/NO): NO